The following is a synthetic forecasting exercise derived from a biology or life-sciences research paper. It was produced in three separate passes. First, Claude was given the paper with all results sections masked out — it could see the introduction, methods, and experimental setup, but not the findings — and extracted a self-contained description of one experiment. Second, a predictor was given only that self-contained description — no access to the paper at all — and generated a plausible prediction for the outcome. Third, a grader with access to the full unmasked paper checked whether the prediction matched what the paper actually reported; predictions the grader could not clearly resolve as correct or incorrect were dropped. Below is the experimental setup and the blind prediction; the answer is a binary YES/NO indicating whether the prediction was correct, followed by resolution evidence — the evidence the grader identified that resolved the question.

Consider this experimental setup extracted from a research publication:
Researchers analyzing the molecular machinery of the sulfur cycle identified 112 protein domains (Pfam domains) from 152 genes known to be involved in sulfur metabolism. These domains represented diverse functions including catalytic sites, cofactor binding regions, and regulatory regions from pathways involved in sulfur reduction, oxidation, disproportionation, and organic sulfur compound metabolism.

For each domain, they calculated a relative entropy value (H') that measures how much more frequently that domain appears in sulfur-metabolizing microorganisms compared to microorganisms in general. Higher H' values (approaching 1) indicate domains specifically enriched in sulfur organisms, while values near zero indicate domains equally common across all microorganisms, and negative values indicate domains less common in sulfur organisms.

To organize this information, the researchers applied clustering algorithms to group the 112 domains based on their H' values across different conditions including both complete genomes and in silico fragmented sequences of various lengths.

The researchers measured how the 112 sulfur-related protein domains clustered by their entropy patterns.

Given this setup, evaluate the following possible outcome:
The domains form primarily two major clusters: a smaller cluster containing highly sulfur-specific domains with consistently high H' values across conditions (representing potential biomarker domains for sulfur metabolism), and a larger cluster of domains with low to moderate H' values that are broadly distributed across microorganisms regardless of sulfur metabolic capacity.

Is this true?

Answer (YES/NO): NO